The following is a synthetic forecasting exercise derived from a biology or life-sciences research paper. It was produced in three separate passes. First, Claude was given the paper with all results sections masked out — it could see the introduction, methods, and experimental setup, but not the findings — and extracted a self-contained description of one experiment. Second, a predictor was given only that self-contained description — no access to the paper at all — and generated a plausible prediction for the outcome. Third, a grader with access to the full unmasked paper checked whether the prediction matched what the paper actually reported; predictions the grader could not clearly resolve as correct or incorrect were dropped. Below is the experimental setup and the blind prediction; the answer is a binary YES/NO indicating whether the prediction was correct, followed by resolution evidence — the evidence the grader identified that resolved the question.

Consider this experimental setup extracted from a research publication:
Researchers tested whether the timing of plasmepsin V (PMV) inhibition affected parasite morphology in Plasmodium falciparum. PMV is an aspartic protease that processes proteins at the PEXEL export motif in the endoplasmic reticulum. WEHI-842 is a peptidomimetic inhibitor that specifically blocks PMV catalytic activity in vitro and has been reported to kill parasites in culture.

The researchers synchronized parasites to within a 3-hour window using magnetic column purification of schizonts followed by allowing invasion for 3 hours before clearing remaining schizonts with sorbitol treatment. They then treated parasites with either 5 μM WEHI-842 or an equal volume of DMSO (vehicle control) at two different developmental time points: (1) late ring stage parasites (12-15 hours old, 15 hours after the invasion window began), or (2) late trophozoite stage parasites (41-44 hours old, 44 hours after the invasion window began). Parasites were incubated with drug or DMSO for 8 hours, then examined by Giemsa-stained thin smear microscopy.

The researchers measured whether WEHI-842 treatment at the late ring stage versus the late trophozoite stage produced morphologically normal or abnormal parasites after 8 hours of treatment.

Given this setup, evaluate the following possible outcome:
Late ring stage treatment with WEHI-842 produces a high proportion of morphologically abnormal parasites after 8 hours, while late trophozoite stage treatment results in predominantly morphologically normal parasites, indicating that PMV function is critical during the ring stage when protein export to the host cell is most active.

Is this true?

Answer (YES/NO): NO